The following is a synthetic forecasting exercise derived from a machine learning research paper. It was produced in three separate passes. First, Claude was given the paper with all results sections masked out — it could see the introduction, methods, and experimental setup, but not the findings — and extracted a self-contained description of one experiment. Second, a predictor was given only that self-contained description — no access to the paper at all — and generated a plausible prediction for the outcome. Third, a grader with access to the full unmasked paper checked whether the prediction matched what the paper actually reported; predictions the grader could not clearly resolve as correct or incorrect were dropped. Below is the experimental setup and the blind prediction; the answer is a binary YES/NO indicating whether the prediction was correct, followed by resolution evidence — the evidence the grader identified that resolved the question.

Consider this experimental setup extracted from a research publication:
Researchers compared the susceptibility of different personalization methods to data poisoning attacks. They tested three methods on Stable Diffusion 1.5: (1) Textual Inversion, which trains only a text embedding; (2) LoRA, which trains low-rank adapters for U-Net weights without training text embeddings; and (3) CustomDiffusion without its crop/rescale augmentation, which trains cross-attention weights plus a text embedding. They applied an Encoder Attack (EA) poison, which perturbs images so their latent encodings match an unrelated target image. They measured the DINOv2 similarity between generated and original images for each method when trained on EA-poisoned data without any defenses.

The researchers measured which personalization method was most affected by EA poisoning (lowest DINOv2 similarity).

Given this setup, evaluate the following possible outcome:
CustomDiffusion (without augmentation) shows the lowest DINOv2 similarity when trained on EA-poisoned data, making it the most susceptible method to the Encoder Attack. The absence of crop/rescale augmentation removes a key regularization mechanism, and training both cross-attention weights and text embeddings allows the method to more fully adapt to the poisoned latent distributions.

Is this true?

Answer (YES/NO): NO